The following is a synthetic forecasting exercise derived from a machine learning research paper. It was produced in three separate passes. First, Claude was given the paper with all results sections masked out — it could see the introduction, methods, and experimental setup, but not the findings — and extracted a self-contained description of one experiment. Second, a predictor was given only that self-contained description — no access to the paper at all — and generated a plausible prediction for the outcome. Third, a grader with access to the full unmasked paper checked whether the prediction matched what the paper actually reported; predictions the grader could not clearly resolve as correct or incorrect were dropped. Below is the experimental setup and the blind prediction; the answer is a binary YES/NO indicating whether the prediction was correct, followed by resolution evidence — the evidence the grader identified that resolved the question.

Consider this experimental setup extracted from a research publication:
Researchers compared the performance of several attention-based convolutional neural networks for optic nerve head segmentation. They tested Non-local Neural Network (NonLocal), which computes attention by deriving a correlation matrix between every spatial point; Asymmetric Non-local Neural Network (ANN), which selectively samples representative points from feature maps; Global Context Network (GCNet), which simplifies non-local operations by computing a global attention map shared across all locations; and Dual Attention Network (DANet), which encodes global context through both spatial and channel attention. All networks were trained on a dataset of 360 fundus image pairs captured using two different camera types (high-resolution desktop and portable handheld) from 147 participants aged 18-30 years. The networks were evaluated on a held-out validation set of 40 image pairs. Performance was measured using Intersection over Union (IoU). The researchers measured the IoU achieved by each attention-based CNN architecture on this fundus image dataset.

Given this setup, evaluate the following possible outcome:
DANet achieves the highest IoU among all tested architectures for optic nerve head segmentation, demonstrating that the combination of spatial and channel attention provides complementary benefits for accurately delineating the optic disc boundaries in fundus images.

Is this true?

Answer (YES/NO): NO